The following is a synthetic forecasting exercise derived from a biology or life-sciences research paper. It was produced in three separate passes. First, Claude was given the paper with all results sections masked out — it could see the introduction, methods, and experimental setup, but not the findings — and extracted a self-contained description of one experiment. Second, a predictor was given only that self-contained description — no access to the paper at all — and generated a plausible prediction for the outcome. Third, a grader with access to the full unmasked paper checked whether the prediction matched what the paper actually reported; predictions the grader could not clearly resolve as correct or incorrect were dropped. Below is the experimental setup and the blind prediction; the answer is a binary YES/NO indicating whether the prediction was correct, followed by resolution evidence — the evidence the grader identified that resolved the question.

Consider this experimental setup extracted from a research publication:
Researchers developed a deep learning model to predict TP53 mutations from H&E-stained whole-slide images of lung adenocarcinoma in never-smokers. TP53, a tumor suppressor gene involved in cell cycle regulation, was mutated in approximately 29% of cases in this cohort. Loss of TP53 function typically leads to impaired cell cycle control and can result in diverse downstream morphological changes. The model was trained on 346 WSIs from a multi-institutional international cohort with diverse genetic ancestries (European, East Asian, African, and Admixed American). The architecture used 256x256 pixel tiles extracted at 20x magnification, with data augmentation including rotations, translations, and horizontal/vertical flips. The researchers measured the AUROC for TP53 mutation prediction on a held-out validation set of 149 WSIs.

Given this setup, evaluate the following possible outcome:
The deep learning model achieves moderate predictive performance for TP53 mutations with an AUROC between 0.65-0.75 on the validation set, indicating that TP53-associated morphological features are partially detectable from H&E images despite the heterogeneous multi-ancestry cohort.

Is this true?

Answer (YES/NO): NO